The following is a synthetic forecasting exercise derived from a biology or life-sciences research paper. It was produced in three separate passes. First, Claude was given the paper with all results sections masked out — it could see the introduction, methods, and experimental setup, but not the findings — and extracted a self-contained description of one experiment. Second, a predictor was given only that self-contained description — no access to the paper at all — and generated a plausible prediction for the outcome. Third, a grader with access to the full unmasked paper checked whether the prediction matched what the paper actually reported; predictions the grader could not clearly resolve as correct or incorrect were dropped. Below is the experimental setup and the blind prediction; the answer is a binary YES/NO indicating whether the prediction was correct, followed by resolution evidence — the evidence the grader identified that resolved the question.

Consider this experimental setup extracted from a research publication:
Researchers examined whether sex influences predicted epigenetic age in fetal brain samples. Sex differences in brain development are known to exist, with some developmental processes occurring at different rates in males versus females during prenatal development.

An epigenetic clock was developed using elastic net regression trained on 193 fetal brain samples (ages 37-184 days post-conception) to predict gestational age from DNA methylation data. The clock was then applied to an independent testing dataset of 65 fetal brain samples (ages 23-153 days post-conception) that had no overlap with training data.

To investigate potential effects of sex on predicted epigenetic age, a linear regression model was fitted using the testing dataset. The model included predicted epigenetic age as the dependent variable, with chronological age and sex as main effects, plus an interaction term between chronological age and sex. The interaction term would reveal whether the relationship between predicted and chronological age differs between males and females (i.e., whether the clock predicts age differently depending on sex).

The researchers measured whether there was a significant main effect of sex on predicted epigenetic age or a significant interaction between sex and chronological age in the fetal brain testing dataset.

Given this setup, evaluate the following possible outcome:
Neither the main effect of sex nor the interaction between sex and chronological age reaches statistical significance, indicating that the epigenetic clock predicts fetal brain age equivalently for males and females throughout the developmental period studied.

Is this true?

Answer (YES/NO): NO